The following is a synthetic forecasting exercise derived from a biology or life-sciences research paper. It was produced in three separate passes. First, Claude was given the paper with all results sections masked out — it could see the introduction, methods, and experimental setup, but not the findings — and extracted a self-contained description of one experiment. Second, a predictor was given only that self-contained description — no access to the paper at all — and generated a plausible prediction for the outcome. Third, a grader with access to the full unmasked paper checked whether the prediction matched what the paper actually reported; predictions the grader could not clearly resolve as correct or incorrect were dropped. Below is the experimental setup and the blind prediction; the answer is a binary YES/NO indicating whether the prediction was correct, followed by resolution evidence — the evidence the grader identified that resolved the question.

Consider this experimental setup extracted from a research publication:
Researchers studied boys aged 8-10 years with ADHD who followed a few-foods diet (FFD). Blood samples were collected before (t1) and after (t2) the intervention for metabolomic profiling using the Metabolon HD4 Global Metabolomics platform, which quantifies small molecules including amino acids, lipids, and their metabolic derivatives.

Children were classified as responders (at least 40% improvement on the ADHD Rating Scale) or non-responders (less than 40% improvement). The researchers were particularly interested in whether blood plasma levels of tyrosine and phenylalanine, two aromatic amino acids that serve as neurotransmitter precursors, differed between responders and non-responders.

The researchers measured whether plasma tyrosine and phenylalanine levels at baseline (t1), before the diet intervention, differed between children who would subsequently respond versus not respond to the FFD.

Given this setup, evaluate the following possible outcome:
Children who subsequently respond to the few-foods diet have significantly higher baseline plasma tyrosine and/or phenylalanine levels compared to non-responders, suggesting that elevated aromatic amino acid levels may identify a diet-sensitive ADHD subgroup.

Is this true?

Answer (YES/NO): NO